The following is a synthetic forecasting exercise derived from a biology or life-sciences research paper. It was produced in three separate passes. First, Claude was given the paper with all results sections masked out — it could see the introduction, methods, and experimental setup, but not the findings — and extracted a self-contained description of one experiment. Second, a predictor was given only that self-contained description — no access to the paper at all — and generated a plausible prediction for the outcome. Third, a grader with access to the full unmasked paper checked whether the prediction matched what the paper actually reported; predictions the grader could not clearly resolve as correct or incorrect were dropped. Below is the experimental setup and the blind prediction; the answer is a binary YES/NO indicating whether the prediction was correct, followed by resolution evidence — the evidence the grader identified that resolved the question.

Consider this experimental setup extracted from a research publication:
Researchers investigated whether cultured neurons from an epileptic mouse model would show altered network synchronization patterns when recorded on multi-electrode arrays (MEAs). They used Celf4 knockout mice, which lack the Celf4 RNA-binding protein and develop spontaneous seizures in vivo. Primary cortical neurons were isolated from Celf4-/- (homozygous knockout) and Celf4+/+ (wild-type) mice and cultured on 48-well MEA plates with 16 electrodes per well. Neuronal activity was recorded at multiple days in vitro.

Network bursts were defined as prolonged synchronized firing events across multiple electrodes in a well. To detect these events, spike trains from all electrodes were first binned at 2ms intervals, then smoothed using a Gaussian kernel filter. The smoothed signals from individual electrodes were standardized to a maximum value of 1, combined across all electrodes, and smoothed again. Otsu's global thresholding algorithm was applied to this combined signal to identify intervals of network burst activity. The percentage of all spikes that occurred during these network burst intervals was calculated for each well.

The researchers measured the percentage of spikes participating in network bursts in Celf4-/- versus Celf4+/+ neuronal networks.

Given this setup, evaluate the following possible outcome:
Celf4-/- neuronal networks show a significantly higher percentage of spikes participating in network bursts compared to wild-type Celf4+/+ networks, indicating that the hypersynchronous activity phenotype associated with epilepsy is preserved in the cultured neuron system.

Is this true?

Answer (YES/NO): YES